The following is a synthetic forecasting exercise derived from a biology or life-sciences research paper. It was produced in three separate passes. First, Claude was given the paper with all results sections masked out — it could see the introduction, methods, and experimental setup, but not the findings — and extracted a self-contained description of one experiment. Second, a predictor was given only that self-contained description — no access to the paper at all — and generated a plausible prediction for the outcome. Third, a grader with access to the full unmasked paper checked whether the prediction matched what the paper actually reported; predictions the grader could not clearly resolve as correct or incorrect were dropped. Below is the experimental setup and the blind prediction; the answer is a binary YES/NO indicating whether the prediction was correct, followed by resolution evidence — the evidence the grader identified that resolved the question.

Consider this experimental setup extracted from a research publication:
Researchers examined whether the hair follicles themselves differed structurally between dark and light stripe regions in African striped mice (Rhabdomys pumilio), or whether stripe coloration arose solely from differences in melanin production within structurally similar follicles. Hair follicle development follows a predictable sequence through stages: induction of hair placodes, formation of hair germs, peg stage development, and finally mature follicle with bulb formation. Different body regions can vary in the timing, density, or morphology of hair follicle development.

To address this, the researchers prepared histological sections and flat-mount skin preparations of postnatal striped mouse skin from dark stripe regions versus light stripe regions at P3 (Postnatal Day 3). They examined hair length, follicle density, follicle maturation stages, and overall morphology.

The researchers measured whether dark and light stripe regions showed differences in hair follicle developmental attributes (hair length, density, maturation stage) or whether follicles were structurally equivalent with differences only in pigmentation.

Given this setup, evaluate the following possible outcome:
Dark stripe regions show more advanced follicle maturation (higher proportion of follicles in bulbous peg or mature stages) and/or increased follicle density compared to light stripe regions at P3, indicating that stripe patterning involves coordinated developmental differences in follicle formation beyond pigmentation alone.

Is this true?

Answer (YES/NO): NO